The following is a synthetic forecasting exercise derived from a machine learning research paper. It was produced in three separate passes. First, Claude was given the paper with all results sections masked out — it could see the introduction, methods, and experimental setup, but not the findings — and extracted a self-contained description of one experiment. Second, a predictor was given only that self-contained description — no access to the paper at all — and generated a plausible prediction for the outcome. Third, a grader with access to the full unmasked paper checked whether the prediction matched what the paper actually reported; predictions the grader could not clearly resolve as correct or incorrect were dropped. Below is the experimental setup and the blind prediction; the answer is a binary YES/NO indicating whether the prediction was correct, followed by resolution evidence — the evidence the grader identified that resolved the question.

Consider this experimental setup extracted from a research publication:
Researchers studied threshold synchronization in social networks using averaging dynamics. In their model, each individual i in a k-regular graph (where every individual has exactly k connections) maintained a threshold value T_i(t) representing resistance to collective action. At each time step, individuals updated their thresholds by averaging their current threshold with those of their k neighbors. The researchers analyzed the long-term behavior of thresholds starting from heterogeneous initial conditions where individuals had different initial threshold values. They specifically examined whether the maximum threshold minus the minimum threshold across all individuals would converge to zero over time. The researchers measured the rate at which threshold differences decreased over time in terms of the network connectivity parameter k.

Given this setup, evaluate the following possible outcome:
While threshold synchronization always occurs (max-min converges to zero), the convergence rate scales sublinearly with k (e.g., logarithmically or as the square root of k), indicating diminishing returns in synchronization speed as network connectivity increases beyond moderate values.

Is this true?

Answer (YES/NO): NO